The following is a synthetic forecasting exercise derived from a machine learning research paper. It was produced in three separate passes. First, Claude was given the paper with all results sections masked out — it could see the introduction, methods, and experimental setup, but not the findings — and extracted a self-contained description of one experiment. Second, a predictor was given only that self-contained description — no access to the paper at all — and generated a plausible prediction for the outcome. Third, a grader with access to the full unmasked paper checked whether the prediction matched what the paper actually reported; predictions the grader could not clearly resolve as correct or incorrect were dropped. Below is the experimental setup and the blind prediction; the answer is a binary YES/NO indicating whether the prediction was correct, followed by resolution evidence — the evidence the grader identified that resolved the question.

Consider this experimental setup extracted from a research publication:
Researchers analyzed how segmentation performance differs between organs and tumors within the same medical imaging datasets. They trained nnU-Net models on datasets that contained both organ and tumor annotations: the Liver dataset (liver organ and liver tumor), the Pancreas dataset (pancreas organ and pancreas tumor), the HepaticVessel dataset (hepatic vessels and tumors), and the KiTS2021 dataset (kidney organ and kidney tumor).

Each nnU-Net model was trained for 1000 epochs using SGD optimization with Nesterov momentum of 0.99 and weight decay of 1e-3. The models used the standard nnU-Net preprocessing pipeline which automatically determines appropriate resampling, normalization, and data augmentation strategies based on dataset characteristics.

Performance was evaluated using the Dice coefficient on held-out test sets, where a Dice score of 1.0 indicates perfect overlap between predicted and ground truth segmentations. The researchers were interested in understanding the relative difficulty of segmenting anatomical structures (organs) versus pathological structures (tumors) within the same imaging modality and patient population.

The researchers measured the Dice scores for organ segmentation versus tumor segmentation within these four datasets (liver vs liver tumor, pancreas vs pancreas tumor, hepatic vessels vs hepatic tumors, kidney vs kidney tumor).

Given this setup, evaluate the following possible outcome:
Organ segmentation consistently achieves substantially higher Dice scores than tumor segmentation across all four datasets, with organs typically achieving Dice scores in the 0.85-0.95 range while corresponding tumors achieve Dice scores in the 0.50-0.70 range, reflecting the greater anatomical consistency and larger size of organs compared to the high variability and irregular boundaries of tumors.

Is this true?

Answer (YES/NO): NO